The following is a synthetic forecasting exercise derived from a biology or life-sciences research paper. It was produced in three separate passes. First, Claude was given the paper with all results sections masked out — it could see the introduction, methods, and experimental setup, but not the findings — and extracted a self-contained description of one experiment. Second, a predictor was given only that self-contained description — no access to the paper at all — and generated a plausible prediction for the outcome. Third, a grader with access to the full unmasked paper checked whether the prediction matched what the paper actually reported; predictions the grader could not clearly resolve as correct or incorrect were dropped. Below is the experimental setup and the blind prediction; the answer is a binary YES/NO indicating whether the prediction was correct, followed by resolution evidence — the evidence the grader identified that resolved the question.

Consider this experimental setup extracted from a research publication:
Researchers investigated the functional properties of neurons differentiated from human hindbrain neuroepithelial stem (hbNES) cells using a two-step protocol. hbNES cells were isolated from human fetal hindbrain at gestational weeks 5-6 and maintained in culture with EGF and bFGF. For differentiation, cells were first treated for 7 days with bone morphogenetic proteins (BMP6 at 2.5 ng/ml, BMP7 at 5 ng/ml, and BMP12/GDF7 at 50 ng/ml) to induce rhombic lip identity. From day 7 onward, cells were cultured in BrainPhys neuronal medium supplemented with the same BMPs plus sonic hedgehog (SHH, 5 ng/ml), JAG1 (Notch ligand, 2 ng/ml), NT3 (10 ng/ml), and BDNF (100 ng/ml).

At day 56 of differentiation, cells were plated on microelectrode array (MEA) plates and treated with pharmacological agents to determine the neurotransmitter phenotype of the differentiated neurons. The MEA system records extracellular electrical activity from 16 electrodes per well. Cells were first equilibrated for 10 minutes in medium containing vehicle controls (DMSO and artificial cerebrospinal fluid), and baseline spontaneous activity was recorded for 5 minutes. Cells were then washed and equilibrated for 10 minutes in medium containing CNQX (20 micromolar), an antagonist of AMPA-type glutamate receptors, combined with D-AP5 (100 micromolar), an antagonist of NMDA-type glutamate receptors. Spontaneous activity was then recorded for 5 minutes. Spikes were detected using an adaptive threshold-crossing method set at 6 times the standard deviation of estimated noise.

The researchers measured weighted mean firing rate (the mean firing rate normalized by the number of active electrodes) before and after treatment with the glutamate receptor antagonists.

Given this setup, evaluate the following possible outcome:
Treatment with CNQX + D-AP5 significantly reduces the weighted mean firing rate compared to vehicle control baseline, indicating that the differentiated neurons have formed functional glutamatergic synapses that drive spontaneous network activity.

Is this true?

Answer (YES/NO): YES